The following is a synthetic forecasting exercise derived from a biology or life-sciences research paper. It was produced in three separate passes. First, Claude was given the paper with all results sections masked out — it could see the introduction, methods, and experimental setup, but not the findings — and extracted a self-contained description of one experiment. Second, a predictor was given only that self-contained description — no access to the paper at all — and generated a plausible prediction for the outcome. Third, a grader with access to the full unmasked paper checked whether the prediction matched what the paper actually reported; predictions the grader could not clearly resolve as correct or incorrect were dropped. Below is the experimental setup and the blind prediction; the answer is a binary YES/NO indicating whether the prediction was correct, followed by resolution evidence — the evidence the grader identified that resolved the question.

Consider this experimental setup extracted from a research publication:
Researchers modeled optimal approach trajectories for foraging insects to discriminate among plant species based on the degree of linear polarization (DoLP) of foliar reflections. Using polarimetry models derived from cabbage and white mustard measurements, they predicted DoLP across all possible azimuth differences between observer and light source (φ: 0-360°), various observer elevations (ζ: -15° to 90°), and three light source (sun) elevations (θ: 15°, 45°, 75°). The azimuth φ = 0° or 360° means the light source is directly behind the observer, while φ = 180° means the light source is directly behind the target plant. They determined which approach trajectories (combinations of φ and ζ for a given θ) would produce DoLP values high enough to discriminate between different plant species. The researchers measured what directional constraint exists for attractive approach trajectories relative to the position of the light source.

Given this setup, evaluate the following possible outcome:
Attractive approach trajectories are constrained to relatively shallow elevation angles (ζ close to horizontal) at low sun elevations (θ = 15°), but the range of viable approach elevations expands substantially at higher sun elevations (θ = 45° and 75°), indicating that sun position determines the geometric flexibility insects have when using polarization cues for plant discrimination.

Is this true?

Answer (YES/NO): NO